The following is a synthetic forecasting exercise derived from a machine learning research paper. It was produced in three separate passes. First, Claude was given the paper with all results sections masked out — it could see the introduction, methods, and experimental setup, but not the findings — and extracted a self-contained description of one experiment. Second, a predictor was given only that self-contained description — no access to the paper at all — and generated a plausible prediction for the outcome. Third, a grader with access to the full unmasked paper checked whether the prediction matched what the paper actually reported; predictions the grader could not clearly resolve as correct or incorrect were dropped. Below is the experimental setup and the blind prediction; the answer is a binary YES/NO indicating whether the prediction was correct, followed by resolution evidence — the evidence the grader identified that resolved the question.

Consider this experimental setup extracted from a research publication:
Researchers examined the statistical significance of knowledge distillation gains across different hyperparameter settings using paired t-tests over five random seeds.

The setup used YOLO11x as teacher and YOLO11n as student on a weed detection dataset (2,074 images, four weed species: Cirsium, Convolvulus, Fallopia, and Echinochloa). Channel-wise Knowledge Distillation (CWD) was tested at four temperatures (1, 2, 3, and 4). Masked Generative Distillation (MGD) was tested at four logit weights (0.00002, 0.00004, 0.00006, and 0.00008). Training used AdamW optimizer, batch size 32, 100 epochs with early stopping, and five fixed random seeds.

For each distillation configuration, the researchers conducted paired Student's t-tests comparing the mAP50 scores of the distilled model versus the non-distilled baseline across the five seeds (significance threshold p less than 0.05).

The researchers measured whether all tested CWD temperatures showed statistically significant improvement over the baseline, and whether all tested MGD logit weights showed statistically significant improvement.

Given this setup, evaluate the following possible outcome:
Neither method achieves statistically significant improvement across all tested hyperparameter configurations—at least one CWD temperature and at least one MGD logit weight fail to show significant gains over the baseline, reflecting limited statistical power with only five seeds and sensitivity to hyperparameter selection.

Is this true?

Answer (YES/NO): NO